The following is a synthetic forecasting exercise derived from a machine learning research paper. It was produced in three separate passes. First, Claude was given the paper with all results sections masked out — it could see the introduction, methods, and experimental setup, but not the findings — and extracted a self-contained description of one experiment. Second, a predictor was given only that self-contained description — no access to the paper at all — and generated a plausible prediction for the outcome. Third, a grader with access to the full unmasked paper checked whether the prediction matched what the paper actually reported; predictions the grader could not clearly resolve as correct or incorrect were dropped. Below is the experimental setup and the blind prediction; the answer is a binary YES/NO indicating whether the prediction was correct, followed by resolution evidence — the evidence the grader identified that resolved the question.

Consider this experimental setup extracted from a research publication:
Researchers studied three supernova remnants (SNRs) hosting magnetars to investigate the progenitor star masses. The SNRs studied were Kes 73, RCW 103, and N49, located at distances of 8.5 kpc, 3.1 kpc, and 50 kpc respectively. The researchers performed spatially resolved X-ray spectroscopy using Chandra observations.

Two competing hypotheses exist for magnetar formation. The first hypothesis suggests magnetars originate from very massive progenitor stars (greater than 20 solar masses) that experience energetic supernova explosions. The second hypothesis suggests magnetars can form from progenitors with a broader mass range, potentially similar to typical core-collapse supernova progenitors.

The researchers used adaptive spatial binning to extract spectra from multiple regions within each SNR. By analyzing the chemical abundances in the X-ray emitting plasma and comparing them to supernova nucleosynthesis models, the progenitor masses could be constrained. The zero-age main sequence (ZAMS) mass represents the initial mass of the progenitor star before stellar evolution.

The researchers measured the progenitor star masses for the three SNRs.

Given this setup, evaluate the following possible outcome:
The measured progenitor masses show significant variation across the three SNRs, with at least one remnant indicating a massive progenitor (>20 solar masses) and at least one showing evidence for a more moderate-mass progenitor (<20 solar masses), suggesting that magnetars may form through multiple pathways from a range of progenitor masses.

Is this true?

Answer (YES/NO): NO